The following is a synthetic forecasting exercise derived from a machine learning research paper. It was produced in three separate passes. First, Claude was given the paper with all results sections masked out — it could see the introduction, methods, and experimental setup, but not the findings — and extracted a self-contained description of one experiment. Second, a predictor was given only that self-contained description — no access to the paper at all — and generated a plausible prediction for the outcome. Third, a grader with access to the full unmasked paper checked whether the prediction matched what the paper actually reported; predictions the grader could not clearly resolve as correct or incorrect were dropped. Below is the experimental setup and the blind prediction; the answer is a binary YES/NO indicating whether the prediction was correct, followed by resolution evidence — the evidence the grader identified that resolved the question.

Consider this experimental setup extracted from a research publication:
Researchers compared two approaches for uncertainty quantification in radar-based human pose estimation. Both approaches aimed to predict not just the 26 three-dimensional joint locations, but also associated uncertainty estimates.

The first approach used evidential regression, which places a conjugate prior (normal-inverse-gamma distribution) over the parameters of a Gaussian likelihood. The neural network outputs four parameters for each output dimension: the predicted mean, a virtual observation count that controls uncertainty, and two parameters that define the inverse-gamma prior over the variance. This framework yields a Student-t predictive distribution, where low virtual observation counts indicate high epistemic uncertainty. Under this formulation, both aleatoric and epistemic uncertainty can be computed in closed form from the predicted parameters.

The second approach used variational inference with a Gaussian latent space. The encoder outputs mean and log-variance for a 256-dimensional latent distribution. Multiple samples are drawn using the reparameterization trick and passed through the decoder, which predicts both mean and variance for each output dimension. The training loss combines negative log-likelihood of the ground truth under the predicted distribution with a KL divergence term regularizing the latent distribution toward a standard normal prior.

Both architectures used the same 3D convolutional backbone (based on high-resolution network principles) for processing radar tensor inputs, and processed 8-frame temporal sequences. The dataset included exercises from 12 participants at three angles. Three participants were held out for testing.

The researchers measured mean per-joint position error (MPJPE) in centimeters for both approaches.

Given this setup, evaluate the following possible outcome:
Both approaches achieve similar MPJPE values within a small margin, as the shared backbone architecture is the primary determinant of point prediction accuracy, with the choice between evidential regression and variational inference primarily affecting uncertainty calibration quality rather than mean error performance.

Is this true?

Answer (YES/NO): NO